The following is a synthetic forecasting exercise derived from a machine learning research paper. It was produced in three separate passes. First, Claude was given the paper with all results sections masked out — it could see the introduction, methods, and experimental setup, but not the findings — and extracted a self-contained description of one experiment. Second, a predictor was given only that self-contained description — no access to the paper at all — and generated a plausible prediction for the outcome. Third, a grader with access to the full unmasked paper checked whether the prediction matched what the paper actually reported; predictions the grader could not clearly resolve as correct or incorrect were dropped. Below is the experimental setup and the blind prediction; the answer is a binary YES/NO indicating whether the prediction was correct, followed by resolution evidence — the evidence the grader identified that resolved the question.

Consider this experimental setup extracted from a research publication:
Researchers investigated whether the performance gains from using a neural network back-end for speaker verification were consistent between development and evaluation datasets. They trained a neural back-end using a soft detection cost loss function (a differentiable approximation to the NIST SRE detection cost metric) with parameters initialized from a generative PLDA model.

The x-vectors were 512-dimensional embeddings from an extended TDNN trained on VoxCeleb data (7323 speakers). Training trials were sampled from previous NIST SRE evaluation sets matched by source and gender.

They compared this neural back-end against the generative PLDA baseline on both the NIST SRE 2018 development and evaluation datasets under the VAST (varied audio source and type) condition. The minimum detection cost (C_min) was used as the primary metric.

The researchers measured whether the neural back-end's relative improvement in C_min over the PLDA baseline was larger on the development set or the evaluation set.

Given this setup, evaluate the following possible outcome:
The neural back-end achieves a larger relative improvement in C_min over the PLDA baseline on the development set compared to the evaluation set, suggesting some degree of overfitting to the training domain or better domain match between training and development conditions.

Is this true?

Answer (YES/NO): YES